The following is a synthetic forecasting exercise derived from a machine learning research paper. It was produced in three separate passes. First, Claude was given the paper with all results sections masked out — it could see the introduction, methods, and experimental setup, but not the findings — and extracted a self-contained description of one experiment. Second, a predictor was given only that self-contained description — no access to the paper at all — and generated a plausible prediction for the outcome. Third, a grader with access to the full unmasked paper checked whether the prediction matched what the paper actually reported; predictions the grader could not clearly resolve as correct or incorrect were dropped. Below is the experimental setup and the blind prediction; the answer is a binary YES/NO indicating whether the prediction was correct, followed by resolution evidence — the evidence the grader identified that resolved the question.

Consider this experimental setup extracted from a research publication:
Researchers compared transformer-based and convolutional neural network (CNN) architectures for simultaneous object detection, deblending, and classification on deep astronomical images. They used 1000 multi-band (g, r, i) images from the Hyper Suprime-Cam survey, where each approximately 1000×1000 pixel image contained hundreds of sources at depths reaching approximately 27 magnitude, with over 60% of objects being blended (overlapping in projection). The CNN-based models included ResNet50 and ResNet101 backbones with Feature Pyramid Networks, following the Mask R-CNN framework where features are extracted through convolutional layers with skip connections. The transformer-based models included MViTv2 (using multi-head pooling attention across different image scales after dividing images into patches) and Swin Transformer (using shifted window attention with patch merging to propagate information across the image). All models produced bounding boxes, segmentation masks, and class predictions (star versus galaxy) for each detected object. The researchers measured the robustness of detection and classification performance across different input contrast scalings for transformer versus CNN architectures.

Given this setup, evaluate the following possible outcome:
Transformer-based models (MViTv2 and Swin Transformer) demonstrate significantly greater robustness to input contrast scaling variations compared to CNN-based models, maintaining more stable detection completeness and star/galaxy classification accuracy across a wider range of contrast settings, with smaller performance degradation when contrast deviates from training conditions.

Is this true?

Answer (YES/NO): YES